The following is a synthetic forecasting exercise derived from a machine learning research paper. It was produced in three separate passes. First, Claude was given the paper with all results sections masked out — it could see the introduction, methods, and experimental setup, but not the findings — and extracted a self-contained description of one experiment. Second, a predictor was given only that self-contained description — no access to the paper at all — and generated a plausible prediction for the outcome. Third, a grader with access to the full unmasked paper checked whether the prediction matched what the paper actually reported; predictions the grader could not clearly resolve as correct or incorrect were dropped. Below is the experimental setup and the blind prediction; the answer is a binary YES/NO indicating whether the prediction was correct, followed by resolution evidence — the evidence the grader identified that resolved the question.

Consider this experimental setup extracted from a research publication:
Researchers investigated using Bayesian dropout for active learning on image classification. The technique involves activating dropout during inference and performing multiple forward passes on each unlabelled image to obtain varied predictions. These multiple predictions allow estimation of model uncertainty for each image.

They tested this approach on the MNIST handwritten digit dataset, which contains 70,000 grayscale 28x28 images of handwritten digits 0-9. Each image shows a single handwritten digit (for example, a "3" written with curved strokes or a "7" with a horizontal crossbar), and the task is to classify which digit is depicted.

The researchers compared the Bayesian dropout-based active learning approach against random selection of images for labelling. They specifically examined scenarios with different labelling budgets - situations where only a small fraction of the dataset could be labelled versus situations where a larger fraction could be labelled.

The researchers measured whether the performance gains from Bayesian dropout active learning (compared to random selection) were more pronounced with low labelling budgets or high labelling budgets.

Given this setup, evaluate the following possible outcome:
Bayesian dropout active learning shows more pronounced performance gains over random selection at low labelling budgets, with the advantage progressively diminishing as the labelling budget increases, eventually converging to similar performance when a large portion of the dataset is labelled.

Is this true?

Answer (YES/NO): YES